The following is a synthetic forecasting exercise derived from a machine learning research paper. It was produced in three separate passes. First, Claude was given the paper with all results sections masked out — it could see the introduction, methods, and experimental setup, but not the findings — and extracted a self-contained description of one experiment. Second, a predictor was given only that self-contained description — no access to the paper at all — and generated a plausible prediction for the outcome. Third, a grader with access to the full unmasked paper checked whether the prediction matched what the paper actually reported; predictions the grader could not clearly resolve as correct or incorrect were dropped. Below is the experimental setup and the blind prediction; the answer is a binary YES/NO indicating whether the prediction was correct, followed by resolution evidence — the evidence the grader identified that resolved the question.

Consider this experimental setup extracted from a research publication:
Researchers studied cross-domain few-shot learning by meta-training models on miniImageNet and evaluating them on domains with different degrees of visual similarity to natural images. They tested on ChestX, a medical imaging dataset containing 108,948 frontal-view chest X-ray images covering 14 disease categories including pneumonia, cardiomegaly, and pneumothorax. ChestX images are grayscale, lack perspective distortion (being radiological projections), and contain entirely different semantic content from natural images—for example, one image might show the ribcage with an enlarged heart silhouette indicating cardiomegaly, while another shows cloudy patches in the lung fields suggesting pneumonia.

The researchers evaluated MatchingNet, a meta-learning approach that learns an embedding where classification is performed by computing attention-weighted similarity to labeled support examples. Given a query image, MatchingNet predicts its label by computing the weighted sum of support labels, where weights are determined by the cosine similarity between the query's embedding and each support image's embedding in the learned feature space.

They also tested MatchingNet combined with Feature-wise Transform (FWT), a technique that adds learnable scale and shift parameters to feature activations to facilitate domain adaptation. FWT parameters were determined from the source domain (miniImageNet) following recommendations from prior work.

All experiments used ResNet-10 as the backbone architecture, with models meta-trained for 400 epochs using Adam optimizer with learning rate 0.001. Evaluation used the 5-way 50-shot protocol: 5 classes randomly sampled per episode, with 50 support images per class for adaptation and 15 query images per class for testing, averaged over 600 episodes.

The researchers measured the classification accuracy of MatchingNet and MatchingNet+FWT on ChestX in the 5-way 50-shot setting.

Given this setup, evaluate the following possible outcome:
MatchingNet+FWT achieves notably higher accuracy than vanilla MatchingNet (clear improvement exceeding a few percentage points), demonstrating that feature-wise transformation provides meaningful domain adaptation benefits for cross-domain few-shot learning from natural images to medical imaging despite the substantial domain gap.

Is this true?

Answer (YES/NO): NO